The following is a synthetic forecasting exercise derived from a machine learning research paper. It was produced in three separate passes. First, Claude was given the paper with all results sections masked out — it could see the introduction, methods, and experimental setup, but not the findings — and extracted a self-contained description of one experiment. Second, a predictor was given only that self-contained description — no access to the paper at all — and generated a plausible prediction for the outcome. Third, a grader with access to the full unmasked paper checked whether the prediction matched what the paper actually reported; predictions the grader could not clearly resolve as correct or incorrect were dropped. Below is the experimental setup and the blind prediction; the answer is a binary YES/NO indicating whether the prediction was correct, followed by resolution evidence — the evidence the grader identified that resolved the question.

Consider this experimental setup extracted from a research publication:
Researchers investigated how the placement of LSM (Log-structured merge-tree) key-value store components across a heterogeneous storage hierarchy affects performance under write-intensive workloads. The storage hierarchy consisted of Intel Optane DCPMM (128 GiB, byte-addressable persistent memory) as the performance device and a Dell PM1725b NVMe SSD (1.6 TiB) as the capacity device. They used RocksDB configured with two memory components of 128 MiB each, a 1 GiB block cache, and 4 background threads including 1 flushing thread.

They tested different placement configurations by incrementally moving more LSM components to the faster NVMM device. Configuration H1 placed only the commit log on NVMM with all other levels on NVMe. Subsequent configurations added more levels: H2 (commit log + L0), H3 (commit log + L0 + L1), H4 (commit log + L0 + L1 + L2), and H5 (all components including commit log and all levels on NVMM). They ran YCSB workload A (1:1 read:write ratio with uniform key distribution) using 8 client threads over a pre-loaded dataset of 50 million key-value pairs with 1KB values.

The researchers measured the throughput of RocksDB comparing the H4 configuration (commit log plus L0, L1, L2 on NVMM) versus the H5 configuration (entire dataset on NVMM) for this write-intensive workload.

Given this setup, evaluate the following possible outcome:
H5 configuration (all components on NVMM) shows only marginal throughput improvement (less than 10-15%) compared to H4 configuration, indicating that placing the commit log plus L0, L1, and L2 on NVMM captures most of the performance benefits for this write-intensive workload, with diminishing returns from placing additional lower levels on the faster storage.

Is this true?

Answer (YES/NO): NO